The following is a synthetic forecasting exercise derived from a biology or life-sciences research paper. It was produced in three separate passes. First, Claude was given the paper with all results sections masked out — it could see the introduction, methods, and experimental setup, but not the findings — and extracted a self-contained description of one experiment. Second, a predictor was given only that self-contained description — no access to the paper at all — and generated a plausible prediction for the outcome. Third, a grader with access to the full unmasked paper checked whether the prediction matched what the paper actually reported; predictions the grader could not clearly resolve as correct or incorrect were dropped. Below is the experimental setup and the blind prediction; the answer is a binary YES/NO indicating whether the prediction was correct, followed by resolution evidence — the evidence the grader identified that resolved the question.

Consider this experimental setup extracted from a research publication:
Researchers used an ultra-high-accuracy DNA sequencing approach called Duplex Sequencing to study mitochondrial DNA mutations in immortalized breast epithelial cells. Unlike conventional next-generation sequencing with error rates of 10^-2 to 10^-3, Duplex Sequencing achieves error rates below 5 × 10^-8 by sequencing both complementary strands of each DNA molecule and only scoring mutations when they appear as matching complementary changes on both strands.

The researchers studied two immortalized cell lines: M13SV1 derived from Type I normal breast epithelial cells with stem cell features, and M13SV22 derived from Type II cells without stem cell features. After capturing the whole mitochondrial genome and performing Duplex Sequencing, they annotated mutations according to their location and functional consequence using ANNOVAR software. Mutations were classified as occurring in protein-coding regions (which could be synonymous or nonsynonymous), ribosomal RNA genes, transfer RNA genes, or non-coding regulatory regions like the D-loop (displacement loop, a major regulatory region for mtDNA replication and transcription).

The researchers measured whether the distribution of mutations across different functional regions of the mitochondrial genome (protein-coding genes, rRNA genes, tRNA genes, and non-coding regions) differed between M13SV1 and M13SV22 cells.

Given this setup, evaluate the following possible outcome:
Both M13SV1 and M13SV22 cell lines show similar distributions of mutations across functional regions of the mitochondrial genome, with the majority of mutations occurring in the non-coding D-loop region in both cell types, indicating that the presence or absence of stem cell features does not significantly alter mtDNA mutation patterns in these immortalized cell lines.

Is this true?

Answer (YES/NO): NO